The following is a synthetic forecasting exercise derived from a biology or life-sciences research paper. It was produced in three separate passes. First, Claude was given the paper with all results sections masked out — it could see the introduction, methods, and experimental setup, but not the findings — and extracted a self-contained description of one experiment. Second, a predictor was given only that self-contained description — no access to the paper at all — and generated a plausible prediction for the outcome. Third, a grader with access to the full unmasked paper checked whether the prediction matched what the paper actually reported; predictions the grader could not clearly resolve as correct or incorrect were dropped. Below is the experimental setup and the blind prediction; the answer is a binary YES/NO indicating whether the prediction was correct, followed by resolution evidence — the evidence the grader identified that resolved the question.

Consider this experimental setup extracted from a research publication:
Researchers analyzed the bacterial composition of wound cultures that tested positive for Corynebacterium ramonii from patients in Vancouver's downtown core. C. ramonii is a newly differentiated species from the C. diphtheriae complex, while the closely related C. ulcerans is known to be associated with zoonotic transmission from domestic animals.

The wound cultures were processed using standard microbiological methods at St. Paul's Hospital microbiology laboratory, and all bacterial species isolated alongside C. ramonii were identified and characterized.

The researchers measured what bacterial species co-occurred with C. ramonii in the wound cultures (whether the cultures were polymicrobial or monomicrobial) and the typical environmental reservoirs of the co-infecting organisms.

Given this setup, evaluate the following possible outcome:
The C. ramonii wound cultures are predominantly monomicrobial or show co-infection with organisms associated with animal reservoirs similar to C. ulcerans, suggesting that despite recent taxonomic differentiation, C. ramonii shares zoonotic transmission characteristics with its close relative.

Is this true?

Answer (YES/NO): NO